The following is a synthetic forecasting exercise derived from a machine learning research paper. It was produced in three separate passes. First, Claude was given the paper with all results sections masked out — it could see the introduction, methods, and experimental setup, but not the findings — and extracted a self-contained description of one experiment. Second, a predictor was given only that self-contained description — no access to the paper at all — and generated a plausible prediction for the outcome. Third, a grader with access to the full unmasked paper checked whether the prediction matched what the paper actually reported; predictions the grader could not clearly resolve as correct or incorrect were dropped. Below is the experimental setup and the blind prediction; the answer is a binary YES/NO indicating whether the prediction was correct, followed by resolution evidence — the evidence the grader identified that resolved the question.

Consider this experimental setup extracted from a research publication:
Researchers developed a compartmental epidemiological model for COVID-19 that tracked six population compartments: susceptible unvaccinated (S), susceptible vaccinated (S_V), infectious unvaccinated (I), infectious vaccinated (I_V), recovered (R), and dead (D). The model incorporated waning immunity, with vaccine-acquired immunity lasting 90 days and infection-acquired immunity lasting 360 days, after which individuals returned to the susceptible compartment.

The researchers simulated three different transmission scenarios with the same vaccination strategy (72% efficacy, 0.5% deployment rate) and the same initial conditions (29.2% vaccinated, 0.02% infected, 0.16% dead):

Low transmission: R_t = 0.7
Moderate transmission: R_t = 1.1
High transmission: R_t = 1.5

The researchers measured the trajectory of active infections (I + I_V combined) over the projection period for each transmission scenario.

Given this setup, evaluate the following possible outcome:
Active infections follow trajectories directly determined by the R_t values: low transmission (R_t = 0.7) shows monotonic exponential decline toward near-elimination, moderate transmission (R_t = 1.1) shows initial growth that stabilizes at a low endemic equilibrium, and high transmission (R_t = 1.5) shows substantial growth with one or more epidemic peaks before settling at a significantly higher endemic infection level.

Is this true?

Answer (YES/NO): NO